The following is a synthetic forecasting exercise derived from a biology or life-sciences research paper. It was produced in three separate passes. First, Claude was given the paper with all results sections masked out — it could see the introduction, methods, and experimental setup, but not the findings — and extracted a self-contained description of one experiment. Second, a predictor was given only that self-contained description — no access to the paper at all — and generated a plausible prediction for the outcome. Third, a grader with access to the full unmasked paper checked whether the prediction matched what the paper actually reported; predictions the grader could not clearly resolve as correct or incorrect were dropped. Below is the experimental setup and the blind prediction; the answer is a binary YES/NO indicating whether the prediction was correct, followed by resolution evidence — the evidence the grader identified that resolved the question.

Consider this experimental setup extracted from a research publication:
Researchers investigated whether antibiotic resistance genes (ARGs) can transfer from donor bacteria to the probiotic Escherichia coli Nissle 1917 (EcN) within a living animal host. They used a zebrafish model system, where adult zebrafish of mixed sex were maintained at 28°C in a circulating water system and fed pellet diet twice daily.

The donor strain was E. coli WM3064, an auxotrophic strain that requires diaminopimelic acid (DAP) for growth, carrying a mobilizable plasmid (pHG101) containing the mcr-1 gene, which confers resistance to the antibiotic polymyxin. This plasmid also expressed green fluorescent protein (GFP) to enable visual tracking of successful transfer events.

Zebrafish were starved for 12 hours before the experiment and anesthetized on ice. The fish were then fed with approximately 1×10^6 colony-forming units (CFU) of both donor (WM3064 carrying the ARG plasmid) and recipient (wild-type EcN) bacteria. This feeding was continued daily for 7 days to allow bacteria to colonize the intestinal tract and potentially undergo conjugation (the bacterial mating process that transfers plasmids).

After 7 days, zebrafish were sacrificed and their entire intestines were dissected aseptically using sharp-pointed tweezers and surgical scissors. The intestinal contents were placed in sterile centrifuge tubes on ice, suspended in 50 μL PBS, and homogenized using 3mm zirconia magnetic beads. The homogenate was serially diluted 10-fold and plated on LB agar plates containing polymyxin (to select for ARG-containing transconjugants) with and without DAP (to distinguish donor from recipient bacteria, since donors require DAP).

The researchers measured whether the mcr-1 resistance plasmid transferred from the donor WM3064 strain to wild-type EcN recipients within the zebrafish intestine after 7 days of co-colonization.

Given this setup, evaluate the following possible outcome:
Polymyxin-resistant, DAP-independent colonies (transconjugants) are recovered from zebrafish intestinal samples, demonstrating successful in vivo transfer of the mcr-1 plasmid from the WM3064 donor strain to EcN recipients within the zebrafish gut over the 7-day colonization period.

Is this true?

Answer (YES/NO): YES